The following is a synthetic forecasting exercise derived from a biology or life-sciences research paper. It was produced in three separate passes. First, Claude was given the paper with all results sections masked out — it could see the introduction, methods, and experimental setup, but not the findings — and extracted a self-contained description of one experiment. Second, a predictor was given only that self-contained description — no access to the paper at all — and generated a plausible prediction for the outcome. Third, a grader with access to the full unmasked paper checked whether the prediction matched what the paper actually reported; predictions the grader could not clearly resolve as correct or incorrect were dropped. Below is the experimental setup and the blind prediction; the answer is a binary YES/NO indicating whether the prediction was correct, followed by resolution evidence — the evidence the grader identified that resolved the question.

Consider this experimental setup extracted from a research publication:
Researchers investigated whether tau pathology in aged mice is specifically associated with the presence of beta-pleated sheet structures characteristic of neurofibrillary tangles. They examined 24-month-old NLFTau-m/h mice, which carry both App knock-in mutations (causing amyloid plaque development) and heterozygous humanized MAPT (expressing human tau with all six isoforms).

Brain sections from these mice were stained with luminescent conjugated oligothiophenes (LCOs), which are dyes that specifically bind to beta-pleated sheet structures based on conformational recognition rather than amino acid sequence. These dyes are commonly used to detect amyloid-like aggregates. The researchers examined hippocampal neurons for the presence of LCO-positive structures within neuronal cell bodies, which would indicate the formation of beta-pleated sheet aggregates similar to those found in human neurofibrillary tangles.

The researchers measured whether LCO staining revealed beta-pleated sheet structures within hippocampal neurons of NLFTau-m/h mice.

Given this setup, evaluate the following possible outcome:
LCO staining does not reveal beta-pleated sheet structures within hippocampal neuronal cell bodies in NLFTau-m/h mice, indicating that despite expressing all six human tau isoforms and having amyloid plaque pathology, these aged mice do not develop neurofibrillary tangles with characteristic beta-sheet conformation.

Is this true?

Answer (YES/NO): NO